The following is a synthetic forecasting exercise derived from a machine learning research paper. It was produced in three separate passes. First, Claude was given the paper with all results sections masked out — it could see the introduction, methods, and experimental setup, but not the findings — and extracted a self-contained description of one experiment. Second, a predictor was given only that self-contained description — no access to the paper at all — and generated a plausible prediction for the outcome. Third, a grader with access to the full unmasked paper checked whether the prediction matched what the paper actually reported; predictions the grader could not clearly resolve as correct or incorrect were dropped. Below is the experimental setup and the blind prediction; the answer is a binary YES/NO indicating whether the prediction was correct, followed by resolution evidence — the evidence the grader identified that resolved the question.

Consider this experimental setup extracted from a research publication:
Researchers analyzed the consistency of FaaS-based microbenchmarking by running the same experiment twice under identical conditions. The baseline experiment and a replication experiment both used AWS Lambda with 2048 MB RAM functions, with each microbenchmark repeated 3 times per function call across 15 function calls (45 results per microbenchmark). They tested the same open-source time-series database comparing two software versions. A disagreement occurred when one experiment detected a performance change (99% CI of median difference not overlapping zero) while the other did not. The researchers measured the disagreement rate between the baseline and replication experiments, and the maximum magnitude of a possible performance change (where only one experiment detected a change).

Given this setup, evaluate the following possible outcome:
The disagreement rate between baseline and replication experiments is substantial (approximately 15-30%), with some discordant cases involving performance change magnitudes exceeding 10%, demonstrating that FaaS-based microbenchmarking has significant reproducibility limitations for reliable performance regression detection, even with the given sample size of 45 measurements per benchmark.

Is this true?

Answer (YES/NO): NO